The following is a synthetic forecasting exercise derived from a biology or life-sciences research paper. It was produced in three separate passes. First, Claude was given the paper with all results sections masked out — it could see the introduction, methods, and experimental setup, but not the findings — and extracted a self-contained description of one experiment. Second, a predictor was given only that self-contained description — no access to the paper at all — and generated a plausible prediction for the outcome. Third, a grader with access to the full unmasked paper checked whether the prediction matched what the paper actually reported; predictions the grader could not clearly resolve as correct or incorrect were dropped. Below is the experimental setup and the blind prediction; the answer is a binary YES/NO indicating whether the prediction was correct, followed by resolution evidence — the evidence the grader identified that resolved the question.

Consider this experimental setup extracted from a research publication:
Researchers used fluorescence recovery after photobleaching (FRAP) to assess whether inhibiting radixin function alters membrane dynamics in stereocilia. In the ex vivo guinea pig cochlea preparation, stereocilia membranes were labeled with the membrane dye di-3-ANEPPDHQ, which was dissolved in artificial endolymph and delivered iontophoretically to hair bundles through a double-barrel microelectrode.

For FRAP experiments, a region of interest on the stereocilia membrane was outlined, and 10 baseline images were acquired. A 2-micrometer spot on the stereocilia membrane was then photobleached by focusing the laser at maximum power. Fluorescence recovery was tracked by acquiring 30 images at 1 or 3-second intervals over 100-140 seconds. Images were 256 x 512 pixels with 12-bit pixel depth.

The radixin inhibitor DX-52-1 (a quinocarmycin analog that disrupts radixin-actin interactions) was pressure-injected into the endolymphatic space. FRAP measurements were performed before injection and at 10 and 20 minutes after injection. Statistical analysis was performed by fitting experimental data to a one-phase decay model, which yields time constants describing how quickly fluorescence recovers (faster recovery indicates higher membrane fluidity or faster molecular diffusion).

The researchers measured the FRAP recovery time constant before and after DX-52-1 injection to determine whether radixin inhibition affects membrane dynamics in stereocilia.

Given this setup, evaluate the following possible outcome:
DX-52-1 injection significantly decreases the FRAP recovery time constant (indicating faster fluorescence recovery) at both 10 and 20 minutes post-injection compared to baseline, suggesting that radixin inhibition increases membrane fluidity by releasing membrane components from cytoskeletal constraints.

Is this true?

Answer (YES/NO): YES